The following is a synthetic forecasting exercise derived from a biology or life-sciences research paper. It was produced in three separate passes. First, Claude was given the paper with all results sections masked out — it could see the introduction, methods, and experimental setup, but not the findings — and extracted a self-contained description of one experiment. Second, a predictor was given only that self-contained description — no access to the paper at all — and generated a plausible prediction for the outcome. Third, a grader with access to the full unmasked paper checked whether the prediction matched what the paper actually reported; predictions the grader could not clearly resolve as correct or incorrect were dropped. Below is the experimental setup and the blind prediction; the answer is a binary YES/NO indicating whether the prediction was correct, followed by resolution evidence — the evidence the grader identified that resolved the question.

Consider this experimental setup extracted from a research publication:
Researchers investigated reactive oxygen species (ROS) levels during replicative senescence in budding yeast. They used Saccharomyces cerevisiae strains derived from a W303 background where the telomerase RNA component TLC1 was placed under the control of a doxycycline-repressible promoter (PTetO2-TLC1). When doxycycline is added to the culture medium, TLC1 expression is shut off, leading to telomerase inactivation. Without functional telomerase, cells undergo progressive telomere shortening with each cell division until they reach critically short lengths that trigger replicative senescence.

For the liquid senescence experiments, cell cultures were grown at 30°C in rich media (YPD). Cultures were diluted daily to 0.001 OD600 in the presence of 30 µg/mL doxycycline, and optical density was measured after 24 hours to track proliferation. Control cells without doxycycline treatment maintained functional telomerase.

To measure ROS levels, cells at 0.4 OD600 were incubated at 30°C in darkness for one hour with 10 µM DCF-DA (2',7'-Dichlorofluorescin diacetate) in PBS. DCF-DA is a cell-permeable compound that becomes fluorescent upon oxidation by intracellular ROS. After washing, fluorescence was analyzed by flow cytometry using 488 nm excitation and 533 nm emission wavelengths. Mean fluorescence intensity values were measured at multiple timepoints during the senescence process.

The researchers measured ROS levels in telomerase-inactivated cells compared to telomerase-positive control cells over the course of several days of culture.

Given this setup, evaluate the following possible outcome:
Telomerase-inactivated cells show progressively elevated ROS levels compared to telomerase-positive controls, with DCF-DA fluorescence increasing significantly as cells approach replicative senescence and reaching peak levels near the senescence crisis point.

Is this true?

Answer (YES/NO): YES